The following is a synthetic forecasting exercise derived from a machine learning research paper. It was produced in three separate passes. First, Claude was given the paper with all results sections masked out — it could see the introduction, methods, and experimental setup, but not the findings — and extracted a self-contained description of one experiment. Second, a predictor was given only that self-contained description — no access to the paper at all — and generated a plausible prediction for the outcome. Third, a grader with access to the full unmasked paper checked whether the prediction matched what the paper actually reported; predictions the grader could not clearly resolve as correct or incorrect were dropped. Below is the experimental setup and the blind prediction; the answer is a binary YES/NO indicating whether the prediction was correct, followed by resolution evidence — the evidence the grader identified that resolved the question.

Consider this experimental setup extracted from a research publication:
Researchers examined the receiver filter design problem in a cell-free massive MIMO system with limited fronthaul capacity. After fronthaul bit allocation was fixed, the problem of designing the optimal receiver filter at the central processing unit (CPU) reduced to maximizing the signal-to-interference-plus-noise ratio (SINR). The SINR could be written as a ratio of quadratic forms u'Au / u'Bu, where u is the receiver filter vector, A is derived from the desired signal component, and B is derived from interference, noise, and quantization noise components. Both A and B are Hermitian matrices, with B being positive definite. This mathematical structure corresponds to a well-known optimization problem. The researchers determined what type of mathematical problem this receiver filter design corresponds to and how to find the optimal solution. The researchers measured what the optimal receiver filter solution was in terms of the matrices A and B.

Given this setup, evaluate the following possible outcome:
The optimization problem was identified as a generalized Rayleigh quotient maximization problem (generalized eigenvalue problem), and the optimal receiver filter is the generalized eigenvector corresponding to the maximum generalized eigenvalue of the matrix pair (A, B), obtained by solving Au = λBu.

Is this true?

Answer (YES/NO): YES